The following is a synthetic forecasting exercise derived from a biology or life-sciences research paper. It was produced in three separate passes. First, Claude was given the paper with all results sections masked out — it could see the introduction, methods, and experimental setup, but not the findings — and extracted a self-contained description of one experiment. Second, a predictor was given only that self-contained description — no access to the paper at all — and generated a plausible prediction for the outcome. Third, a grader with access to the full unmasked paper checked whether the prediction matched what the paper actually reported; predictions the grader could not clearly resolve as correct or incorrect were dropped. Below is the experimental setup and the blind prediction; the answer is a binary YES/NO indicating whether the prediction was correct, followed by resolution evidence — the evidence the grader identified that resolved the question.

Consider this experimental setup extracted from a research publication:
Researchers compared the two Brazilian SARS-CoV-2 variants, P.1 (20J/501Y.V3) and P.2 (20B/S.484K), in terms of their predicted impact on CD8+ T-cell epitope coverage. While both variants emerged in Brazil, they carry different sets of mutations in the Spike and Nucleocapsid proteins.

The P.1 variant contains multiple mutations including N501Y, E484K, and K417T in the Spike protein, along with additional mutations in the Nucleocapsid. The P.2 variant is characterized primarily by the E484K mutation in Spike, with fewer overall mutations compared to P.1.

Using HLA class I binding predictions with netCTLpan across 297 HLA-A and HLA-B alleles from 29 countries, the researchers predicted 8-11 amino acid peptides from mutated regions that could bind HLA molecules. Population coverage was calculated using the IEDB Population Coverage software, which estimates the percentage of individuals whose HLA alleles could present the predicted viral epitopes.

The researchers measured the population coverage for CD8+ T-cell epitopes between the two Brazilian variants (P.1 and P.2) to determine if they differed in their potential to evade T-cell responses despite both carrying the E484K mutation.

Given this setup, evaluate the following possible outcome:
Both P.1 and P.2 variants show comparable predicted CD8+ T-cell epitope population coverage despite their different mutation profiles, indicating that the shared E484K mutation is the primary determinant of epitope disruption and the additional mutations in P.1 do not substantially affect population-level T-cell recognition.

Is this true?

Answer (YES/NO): NO